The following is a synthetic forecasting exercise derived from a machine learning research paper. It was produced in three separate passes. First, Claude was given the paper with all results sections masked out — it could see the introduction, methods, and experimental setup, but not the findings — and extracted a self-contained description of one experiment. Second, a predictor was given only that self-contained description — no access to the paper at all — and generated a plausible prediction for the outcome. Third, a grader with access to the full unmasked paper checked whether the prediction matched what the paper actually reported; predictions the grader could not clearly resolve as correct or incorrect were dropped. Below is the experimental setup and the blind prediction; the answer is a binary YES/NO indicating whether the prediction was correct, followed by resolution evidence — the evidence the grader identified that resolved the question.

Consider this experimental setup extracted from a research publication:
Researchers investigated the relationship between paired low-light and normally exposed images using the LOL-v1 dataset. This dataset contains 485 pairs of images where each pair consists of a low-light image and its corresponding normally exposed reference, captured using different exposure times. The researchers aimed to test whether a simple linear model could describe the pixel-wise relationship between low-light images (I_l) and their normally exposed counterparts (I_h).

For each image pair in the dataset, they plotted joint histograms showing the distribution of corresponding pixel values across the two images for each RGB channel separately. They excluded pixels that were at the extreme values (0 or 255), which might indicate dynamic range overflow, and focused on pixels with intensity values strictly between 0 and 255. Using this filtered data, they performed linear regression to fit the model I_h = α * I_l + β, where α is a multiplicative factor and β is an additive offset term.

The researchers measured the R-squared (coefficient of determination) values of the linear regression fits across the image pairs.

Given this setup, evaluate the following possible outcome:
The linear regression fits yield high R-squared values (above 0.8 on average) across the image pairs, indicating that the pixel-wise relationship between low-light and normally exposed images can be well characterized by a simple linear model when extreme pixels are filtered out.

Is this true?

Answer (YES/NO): YES